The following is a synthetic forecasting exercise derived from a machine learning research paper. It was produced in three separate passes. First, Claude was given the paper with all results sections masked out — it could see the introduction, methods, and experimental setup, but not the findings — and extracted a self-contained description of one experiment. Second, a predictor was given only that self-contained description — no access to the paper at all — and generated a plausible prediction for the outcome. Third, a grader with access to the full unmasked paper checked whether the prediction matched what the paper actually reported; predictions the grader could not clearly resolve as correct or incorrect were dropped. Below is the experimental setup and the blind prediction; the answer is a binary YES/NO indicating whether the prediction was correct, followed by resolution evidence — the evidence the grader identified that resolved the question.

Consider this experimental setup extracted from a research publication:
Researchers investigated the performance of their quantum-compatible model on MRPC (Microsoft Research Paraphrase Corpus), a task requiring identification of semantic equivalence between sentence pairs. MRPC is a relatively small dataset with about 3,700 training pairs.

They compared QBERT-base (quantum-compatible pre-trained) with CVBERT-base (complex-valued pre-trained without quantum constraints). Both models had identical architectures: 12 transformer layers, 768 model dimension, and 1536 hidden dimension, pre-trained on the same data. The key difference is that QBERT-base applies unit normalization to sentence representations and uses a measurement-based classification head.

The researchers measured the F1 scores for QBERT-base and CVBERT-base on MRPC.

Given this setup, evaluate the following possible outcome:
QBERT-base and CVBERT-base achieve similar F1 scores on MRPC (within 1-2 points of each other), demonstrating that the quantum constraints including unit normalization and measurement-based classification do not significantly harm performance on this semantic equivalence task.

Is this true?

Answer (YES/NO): NO